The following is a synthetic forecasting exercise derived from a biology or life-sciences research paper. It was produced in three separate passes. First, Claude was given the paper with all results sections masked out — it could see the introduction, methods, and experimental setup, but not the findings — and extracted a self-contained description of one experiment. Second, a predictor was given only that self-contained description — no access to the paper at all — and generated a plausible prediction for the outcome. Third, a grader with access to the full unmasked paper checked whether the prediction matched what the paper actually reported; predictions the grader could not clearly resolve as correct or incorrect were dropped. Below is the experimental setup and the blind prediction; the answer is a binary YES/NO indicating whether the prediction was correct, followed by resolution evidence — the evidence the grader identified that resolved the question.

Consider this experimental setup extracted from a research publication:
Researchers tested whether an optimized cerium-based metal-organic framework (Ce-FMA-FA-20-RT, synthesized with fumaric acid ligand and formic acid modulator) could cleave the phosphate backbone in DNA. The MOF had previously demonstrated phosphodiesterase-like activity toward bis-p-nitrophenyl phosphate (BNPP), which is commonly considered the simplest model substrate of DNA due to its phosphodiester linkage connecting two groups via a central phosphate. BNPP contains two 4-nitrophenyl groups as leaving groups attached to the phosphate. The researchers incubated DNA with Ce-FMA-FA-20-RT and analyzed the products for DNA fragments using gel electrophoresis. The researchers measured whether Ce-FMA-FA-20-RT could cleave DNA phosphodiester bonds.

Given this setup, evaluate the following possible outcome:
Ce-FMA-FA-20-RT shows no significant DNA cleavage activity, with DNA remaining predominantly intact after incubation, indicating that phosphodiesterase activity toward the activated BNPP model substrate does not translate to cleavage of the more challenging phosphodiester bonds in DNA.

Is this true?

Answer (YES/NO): YES